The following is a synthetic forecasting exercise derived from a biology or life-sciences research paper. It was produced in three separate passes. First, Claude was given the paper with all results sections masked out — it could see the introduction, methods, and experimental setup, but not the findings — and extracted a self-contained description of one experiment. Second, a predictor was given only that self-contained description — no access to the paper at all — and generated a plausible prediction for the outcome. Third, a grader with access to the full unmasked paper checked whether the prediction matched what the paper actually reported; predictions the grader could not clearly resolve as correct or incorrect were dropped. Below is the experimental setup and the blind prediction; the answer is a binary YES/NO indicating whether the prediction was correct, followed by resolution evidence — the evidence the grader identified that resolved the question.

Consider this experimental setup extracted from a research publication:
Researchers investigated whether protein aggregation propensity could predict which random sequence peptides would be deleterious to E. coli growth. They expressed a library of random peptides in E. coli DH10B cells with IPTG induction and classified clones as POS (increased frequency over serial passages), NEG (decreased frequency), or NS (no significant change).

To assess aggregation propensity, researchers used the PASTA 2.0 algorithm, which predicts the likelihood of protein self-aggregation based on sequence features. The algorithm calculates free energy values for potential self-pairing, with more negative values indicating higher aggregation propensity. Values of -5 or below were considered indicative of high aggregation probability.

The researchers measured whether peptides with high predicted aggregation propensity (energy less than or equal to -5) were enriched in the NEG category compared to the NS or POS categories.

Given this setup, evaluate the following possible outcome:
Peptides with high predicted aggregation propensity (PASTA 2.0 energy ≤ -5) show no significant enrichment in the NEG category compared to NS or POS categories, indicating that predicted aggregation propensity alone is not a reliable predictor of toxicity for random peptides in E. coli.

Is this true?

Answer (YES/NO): NO